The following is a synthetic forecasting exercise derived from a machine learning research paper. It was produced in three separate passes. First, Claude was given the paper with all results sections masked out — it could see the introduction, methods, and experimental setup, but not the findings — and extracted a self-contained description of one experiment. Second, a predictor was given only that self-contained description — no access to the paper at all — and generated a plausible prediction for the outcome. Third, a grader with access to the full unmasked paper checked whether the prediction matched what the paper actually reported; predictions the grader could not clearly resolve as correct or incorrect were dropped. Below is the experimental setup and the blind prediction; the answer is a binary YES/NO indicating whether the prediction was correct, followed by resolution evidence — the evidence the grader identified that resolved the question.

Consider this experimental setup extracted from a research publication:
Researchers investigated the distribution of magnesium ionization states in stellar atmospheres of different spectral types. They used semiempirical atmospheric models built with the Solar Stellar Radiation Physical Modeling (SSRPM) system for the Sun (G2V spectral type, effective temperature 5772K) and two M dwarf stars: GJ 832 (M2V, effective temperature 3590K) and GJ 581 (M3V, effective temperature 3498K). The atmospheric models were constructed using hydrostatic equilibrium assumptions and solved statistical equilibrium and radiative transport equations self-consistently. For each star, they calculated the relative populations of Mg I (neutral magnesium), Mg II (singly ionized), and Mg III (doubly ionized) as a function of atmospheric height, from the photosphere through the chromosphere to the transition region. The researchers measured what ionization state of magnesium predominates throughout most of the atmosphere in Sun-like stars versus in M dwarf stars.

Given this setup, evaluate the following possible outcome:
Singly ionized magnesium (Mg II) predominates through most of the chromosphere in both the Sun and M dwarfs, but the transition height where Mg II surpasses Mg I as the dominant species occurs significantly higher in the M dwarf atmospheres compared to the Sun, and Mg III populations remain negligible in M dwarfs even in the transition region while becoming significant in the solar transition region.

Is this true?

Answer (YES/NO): NO